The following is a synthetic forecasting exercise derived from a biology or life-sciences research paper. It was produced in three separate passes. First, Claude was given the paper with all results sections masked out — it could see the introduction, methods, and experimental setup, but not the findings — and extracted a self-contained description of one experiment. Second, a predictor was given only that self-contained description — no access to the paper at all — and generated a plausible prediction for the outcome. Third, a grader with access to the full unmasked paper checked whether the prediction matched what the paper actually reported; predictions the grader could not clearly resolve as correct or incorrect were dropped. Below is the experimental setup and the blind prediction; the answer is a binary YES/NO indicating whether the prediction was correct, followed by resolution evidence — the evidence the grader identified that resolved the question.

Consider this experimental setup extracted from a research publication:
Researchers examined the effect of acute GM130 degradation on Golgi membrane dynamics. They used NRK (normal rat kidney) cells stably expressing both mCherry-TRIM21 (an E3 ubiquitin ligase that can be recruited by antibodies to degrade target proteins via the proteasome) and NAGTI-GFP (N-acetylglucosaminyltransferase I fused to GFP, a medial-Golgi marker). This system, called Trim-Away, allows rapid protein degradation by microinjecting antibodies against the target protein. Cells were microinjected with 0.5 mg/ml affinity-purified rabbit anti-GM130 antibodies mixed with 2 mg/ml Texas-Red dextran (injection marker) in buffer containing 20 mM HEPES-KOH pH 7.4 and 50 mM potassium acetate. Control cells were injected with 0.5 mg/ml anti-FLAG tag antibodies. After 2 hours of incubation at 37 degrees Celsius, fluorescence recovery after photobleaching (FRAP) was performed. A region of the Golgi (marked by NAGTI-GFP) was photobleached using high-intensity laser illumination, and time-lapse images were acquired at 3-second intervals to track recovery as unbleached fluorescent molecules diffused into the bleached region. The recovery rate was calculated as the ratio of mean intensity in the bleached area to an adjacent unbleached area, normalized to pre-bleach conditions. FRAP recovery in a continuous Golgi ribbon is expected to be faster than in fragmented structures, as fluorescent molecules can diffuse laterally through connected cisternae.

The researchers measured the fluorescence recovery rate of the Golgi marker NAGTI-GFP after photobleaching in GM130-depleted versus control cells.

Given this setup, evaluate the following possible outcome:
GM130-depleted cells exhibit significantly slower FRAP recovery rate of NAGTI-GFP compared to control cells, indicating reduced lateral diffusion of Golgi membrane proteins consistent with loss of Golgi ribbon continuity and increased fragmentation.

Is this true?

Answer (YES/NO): YES